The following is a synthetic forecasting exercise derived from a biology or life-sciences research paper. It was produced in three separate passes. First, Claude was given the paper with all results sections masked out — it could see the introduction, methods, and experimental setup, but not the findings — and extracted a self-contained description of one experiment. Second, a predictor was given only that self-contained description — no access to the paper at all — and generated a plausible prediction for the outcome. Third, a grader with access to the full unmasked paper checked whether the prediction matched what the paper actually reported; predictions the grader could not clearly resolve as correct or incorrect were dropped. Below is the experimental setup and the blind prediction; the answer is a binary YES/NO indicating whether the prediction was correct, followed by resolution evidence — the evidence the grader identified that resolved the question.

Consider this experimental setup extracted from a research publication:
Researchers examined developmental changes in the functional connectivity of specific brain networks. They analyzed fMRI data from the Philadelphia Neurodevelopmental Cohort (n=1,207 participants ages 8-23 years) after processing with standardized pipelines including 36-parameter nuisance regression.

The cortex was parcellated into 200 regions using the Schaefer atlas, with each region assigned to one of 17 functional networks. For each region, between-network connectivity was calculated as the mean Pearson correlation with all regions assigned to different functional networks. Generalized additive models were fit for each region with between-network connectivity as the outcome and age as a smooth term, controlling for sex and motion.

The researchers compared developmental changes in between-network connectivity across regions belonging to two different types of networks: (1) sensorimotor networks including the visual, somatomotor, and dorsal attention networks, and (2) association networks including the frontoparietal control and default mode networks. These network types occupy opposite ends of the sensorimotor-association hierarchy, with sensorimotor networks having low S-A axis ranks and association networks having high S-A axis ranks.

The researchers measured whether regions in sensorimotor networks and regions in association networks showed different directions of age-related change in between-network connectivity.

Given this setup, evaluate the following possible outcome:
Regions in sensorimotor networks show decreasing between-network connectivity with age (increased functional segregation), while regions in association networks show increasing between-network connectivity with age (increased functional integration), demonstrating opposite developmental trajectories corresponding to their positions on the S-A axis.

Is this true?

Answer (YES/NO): NO